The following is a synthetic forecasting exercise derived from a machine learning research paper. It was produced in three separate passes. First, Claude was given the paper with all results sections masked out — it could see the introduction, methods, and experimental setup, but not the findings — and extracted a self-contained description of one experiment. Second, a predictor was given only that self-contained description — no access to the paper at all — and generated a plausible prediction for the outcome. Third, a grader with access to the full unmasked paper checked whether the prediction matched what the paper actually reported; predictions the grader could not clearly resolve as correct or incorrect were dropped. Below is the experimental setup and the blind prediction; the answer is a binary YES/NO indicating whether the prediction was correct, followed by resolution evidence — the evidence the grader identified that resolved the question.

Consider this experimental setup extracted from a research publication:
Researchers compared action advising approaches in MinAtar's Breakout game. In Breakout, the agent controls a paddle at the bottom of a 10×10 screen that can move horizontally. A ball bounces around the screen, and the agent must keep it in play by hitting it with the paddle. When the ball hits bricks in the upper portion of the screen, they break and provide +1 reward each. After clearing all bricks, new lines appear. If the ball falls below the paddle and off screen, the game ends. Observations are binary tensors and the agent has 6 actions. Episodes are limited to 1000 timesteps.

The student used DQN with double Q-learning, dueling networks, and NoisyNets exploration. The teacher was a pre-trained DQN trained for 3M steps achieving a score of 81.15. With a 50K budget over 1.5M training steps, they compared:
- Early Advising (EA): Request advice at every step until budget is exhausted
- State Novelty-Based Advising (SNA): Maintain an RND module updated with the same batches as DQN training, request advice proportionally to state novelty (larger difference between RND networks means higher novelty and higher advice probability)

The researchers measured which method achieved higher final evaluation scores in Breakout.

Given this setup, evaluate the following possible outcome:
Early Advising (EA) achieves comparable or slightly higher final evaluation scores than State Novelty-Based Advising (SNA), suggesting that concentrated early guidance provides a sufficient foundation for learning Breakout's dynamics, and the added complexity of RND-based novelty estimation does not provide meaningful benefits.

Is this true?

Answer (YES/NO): NO